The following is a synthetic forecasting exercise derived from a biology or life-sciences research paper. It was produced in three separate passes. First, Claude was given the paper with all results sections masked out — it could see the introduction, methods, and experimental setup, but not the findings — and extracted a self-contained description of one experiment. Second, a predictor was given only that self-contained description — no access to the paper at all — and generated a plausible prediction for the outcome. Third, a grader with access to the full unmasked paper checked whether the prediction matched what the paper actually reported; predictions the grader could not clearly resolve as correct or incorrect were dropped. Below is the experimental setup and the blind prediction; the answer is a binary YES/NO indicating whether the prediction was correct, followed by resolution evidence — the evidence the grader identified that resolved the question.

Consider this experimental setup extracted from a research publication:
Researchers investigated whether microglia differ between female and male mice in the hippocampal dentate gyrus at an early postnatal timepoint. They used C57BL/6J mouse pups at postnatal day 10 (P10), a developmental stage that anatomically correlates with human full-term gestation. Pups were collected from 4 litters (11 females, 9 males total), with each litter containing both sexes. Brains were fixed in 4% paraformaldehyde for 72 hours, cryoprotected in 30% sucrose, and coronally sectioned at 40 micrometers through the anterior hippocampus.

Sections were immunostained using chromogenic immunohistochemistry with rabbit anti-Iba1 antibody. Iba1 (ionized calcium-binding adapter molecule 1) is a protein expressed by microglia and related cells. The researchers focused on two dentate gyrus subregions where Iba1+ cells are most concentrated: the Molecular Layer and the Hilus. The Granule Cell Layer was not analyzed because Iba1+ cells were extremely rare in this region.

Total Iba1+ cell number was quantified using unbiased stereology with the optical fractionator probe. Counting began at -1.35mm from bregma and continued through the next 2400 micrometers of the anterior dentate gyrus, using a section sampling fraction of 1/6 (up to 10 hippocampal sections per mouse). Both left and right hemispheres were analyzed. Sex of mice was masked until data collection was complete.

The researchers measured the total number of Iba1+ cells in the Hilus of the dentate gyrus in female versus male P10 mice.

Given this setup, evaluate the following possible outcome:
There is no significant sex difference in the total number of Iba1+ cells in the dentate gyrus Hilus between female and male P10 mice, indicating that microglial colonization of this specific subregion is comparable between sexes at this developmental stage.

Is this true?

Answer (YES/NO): YES